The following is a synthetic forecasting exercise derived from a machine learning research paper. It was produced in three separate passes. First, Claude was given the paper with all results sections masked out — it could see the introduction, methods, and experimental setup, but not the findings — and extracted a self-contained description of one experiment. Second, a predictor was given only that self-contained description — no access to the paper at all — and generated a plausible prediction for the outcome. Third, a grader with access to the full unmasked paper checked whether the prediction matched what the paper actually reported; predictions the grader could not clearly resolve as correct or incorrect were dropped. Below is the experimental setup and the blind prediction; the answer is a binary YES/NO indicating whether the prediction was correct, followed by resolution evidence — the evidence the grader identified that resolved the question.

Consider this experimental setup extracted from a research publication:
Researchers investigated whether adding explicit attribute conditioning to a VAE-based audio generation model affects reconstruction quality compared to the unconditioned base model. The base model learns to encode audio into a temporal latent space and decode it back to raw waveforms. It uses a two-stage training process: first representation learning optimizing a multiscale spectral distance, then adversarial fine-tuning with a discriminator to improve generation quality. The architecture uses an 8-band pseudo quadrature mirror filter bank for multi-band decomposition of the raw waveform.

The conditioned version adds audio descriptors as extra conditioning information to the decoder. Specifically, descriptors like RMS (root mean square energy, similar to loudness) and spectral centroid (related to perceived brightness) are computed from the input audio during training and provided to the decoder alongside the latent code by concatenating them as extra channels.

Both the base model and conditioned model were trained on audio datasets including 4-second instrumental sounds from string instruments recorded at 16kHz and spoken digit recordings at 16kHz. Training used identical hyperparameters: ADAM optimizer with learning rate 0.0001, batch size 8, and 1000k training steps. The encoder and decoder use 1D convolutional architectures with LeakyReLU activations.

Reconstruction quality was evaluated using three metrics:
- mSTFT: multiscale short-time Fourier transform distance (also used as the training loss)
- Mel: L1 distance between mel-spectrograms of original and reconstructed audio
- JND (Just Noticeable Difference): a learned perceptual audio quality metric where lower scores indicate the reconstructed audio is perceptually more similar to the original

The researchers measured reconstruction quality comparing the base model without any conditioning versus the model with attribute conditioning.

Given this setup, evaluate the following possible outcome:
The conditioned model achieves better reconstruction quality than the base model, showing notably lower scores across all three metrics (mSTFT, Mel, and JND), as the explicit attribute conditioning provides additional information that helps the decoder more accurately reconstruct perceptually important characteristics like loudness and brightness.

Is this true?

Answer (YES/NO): YES